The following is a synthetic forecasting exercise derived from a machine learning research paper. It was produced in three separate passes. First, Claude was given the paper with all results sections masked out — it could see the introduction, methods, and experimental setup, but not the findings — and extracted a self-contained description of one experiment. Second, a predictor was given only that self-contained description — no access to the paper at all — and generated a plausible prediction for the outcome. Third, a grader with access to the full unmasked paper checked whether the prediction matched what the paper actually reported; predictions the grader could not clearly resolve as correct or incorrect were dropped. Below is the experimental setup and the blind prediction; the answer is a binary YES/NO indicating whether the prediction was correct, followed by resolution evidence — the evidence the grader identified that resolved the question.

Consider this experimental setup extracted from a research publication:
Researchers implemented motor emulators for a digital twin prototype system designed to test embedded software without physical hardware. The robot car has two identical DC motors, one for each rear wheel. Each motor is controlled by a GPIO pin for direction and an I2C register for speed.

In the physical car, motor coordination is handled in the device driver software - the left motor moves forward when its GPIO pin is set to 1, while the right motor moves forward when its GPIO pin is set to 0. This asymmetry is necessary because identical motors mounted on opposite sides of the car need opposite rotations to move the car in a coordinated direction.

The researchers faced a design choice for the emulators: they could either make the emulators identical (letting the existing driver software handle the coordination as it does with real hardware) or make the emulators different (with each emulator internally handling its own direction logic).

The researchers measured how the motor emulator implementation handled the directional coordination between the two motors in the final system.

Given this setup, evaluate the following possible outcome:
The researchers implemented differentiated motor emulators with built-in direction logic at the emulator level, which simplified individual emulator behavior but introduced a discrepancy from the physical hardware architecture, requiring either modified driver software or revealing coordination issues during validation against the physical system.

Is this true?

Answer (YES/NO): NO